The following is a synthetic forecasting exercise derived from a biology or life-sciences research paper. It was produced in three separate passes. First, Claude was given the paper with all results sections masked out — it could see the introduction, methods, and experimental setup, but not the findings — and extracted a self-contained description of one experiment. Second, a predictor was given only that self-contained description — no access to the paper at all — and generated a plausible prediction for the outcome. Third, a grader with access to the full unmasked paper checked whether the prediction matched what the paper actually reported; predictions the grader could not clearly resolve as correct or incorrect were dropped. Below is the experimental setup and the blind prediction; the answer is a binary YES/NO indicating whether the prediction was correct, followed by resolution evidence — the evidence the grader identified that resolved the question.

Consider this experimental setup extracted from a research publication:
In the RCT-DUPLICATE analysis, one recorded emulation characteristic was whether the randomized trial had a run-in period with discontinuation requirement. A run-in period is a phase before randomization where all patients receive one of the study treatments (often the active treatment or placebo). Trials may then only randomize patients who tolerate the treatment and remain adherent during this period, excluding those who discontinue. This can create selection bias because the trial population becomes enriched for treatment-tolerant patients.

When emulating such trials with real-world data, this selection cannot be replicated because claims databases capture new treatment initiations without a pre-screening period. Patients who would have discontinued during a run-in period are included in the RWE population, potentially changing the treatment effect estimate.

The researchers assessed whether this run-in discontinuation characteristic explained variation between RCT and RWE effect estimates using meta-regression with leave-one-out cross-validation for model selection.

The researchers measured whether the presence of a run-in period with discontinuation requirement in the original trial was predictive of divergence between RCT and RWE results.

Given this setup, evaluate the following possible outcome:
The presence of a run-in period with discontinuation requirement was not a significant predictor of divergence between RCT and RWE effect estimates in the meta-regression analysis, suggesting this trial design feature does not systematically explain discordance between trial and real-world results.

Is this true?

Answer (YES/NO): YES